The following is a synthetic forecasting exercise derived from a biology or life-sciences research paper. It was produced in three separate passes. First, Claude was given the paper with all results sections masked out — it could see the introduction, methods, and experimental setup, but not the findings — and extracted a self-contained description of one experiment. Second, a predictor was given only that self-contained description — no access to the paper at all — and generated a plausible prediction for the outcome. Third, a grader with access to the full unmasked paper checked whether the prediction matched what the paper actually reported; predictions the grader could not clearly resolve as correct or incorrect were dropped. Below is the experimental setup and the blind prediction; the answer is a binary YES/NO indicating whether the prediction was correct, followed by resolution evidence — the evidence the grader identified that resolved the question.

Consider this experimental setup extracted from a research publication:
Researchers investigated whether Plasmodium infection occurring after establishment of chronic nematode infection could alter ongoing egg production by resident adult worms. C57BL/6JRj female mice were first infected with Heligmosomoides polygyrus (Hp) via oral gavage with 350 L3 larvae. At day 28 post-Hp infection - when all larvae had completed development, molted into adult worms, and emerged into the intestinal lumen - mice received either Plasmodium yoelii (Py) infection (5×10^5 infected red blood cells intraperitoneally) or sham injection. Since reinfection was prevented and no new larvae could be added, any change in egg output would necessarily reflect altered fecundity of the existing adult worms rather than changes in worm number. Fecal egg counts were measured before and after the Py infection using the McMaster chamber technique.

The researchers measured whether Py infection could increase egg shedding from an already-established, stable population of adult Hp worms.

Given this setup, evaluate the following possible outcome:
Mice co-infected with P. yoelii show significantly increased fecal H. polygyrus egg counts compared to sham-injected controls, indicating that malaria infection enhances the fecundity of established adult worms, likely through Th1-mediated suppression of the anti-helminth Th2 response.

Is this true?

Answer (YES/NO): YES